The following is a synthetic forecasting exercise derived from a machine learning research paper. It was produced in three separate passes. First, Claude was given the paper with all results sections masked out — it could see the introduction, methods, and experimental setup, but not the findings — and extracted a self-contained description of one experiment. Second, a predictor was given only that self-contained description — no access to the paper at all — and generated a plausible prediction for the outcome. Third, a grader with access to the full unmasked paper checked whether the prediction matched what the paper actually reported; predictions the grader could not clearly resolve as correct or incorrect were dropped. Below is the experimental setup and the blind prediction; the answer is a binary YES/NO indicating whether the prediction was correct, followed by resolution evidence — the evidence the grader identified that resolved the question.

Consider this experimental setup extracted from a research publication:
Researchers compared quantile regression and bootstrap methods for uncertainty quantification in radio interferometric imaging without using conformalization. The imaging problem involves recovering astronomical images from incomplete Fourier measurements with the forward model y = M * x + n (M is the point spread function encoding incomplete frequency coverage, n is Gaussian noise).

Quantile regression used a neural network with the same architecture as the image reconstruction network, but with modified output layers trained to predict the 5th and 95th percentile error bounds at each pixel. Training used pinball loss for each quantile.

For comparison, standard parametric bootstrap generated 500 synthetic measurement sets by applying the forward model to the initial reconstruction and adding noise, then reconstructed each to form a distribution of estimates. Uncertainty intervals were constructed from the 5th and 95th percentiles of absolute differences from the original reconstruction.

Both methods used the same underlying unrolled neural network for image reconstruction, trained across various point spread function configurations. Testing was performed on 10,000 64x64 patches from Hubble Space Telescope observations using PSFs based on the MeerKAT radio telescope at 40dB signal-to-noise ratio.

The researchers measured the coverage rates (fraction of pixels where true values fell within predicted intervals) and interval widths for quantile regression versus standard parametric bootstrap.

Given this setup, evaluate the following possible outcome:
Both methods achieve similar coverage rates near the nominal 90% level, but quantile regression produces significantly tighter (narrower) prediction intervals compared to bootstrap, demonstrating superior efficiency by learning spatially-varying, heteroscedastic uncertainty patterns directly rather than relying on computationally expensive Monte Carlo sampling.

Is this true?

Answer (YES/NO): NO